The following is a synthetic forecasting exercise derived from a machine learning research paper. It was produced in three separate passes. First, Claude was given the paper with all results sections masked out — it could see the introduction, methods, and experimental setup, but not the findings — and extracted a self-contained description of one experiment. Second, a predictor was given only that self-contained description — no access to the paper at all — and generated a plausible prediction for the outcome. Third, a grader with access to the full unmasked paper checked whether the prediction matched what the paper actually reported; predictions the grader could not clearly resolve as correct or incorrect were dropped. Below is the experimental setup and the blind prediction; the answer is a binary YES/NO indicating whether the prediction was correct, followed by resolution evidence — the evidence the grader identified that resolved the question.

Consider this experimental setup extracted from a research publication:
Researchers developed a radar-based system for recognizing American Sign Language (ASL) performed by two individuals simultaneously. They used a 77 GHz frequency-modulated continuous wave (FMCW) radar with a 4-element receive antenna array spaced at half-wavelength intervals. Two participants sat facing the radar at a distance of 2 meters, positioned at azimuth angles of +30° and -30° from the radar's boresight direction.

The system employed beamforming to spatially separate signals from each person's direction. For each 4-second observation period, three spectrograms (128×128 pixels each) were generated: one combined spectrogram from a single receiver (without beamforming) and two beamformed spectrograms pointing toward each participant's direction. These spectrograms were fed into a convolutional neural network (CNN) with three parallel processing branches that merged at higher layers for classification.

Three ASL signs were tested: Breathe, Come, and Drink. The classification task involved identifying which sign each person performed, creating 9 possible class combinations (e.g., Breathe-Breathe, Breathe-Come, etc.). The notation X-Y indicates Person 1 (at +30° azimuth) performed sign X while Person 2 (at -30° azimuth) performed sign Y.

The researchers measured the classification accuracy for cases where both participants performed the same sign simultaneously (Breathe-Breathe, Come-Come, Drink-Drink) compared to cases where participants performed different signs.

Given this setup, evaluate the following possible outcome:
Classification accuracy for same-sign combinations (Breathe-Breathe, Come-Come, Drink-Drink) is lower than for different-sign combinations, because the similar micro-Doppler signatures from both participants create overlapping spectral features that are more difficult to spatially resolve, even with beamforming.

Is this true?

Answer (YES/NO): NO